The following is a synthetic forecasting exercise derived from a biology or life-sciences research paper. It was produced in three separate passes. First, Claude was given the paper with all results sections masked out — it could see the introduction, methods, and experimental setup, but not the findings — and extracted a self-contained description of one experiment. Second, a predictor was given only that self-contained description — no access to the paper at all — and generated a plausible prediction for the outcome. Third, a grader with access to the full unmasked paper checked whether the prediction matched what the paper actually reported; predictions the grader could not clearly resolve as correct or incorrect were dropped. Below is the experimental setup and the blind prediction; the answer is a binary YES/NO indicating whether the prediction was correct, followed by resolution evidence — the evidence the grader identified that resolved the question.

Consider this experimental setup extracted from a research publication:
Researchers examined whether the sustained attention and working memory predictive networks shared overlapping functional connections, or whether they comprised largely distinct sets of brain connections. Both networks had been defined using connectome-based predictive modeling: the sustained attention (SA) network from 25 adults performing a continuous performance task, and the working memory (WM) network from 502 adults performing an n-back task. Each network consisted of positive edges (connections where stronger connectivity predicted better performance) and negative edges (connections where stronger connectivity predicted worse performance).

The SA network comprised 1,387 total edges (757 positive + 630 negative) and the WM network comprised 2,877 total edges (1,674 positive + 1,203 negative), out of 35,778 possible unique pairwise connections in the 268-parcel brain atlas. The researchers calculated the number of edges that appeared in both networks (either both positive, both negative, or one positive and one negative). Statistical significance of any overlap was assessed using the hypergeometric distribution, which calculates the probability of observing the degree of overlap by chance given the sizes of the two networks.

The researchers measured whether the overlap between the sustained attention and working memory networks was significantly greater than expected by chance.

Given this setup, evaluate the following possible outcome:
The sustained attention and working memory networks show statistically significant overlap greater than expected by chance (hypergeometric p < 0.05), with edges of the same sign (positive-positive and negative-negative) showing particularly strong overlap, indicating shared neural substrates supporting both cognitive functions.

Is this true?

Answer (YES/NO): NO